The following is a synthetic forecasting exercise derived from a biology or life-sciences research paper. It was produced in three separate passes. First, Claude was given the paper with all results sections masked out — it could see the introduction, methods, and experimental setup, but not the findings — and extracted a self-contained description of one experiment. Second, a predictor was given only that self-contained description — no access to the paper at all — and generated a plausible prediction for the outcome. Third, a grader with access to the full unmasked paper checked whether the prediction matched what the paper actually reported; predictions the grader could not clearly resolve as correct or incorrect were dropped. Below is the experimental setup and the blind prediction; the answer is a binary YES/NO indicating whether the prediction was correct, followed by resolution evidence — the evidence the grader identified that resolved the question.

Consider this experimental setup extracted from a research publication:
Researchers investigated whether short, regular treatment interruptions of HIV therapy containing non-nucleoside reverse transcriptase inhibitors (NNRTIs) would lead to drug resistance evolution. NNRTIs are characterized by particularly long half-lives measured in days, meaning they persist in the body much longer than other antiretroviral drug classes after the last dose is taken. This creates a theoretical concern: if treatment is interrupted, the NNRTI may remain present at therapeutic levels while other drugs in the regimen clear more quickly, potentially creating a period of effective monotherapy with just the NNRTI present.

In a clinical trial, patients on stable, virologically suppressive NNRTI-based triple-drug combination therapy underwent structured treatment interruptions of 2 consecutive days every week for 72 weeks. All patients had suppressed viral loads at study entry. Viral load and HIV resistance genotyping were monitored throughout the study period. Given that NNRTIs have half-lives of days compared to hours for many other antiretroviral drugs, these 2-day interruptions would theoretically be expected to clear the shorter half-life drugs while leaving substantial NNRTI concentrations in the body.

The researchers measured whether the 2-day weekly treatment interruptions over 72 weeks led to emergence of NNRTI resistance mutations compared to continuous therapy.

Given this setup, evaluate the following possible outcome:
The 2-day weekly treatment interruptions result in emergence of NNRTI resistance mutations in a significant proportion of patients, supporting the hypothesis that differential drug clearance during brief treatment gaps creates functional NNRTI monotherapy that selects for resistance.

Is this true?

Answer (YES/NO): NO